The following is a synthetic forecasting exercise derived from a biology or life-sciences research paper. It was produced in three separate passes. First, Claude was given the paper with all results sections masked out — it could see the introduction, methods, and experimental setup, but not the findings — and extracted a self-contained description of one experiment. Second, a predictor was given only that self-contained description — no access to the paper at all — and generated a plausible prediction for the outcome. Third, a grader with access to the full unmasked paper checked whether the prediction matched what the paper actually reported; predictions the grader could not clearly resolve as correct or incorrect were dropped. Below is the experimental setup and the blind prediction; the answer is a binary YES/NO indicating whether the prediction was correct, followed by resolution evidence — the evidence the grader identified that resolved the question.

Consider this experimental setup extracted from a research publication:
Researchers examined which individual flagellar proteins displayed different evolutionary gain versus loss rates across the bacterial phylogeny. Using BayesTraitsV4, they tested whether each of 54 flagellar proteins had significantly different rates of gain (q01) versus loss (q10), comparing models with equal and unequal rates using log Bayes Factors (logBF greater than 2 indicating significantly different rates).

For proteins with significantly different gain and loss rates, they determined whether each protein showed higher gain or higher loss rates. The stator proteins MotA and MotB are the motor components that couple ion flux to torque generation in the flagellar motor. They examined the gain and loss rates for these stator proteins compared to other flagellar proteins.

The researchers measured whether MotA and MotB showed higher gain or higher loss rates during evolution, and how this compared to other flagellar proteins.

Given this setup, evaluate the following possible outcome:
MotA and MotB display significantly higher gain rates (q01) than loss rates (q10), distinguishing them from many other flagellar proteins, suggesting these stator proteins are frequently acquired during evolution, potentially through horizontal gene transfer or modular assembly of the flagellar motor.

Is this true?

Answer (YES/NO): NO